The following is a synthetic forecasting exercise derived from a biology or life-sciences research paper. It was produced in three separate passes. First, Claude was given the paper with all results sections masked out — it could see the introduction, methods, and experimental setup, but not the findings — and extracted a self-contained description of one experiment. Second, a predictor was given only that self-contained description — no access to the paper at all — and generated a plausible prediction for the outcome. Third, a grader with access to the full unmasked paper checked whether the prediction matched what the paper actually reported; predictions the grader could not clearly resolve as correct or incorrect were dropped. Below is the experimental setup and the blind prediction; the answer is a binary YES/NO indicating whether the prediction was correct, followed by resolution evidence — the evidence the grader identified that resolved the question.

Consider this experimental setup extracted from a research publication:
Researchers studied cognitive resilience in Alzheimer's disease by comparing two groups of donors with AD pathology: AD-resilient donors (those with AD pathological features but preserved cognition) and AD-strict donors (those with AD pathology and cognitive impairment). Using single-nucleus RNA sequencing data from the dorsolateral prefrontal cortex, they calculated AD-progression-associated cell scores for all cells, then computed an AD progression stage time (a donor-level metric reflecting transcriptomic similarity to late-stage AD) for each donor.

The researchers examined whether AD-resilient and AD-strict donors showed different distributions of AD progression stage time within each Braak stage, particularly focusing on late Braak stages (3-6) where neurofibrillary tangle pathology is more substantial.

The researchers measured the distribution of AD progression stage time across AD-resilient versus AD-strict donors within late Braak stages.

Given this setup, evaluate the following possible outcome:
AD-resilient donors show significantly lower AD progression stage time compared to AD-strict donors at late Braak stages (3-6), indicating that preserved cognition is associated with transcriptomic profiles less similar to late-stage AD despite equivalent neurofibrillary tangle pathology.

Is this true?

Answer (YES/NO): YES